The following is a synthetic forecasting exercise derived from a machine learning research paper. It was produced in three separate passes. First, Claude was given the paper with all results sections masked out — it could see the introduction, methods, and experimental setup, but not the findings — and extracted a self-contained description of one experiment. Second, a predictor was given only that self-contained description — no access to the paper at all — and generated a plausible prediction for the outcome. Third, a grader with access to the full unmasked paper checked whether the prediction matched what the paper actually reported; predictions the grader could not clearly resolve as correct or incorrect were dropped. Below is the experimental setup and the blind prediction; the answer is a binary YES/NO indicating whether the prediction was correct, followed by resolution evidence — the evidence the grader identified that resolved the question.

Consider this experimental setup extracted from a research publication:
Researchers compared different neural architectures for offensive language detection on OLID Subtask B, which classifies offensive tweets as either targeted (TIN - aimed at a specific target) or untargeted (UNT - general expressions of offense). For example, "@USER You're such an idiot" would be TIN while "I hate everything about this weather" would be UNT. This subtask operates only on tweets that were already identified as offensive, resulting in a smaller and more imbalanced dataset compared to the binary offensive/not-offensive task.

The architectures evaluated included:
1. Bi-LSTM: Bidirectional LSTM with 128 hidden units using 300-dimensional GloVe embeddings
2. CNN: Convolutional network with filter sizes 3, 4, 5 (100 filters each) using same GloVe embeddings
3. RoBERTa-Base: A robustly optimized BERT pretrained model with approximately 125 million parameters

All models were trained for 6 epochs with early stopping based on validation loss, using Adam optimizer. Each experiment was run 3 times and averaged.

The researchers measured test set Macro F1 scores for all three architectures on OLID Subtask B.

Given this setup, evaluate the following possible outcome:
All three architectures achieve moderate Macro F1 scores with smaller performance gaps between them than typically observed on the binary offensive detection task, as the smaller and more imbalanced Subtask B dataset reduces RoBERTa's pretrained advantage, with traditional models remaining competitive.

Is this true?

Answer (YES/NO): YES